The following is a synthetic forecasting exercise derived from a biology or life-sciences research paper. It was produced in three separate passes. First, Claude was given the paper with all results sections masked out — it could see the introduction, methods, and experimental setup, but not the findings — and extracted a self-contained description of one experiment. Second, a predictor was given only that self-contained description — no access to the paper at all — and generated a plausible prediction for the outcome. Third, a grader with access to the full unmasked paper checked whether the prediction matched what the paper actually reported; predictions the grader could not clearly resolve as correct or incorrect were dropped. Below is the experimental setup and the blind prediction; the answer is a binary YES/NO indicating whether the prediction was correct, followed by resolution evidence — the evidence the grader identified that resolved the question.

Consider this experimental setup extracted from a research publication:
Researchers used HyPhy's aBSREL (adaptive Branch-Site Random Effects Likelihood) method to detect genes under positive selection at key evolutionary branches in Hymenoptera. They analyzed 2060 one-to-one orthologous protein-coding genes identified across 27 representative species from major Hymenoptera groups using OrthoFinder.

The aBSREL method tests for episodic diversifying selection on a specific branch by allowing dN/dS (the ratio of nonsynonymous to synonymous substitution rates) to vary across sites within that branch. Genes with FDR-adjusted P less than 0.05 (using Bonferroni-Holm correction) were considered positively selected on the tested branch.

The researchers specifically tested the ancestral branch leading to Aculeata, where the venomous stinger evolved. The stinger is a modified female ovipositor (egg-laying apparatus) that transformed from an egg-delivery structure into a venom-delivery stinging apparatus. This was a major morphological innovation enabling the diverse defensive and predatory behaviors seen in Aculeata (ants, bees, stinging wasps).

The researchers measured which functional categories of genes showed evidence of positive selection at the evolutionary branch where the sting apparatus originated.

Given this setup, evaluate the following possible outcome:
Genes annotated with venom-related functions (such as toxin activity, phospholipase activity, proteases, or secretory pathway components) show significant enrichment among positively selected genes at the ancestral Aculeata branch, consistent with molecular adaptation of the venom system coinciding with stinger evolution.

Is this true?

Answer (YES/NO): NO